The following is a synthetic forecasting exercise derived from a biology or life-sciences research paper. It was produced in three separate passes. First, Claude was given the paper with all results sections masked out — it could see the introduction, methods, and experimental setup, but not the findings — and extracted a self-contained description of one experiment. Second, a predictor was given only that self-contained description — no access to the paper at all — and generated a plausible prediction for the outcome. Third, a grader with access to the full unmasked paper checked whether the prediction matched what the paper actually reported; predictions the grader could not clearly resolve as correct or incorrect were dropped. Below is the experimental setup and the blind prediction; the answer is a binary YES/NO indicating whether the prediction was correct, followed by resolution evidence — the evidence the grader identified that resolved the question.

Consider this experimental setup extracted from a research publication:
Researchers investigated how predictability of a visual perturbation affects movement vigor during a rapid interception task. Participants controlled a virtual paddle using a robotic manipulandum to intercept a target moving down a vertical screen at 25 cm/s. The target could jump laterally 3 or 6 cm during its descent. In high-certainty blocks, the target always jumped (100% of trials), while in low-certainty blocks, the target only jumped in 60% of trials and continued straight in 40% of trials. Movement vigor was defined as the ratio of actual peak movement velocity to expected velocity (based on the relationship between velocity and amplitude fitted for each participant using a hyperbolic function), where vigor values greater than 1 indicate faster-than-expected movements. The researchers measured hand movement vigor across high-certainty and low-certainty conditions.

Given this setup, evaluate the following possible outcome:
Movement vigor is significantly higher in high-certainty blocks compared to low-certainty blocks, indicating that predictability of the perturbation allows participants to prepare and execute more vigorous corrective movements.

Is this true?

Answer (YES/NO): NO